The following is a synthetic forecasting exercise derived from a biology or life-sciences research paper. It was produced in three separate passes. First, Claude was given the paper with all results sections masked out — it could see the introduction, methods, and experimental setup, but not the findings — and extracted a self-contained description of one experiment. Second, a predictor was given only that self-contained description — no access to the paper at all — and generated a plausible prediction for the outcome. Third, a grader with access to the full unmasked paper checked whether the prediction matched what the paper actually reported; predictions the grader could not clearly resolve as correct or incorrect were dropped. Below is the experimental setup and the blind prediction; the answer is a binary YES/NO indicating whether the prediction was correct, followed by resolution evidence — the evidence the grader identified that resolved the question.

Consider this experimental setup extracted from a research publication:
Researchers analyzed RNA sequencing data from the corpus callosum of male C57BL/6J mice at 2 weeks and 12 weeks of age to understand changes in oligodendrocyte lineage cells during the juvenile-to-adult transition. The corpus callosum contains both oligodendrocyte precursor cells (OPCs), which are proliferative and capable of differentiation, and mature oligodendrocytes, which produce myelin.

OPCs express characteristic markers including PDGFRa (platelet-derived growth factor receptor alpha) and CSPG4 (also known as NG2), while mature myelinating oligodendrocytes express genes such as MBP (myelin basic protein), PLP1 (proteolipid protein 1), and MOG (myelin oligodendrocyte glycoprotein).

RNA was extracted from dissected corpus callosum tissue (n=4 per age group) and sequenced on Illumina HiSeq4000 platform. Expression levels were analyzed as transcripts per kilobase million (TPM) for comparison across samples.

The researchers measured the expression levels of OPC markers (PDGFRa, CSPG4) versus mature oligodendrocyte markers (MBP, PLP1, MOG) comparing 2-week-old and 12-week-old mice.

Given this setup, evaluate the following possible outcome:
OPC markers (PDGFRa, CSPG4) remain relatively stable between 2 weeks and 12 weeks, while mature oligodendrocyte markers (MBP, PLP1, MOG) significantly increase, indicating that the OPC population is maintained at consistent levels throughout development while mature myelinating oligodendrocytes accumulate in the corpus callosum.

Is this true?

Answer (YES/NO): NO